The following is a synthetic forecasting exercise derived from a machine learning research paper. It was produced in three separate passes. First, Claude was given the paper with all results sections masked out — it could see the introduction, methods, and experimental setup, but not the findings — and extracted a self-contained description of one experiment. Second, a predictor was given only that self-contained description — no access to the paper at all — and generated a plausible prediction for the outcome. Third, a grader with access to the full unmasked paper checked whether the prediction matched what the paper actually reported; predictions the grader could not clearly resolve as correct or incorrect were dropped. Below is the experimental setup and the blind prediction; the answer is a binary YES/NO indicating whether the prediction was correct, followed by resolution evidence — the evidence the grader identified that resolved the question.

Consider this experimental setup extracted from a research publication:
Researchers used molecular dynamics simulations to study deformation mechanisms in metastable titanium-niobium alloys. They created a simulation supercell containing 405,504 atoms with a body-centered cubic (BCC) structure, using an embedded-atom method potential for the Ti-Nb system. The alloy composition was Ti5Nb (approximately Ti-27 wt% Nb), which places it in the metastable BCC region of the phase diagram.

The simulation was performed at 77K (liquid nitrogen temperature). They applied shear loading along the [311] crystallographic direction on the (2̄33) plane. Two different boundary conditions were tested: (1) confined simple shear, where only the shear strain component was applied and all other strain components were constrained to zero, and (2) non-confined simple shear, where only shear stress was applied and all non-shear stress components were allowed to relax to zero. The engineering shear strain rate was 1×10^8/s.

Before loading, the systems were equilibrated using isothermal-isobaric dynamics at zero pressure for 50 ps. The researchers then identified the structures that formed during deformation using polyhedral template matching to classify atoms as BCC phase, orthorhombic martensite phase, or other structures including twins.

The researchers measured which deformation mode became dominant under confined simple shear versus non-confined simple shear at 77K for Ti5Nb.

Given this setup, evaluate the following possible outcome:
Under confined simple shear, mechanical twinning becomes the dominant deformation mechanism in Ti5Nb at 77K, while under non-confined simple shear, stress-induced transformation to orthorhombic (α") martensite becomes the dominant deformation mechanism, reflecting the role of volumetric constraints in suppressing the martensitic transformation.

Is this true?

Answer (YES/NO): YES